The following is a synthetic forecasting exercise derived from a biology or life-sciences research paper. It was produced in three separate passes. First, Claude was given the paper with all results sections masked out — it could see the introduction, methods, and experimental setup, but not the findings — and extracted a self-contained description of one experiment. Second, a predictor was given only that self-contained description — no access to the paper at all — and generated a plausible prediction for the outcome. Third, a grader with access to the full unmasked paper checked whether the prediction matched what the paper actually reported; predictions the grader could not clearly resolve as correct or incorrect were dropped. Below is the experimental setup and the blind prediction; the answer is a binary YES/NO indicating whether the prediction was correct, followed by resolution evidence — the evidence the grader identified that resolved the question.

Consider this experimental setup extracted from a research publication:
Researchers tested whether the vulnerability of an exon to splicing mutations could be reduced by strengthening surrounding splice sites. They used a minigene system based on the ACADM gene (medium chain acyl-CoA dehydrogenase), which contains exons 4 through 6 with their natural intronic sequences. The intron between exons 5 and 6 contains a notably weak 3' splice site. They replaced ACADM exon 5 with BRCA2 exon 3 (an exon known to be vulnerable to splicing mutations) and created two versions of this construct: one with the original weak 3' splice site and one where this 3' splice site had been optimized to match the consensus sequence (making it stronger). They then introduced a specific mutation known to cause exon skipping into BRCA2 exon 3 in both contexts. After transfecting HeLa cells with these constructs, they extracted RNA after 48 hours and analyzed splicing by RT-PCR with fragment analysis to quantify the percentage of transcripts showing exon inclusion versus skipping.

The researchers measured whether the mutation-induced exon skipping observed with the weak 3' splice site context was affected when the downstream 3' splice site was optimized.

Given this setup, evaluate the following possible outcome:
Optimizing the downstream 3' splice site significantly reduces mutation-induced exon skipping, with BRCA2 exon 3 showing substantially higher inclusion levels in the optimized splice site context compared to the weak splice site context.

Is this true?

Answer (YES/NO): NO